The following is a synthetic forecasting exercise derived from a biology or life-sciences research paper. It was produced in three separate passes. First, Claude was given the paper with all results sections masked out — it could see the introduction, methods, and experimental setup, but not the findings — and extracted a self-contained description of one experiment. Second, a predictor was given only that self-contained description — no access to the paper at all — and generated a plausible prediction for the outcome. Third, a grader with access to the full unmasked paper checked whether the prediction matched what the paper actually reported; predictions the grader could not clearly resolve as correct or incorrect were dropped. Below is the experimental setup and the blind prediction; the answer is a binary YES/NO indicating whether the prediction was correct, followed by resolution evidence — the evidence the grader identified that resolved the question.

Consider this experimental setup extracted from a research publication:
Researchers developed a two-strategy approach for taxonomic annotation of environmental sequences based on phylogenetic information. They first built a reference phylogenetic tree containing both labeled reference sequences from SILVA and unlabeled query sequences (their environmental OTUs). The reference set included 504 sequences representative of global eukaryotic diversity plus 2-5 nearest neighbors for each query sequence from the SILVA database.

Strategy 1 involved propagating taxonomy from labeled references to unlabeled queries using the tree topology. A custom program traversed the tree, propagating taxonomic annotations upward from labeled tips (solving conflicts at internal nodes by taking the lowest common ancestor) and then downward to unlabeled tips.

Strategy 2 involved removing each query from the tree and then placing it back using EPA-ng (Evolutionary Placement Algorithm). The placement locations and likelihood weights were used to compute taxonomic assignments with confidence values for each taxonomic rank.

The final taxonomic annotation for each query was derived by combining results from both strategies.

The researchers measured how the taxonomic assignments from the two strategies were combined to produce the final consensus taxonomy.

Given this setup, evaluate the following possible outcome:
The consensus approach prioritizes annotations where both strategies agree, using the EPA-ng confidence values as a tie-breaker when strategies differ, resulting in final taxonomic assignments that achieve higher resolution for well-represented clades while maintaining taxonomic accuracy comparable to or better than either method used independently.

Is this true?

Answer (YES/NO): NO